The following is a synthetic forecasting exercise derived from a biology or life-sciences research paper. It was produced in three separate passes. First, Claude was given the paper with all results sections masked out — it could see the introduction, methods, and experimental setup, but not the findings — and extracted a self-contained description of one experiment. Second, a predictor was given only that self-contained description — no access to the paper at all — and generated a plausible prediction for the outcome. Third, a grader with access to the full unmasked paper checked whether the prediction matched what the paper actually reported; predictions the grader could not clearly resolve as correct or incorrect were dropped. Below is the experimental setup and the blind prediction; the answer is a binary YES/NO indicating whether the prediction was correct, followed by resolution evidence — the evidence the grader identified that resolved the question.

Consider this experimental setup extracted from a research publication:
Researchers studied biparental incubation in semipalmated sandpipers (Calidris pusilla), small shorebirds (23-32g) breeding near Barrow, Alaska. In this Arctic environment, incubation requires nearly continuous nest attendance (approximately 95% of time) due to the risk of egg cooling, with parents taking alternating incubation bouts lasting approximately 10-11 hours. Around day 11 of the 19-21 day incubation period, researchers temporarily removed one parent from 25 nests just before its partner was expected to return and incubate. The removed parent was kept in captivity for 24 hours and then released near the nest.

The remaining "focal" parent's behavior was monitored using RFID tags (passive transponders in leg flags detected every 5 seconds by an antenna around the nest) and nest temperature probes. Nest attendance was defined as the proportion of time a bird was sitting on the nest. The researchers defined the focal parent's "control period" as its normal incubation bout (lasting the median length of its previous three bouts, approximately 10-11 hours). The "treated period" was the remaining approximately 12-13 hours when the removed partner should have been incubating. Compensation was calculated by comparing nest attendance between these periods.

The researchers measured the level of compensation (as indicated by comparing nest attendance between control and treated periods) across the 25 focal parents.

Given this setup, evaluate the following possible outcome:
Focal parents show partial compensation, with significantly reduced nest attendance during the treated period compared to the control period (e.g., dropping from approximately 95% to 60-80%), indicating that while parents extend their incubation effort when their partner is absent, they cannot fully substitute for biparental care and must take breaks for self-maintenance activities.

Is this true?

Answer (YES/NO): NO